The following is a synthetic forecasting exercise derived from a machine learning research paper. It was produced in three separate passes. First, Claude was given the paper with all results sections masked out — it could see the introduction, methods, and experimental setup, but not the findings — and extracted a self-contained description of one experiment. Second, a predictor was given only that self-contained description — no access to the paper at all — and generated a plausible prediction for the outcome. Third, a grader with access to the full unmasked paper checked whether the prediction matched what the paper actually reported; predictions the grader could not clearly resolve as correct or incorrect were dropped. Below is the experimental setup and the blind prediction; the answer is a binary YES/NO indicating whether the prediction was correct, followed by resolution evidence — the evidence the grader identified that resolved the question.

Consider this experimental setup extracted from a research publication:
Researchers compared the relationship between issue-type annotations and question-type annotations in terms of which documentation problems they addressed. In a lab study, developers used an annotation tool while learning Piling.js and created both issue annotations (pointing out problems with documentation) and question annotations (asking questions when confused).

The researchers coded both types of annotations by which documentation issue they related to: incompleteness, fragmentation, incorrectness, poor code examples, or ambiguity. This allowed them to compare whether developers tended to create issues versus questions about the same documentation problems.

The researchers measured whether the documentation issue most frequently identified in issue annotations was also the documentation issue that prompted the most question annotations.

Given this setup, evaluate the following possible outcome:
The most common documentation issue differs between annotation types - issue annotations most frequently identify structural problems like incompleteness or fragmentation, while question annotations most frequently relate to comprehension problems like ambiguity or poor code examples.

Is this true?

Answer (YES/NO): NO